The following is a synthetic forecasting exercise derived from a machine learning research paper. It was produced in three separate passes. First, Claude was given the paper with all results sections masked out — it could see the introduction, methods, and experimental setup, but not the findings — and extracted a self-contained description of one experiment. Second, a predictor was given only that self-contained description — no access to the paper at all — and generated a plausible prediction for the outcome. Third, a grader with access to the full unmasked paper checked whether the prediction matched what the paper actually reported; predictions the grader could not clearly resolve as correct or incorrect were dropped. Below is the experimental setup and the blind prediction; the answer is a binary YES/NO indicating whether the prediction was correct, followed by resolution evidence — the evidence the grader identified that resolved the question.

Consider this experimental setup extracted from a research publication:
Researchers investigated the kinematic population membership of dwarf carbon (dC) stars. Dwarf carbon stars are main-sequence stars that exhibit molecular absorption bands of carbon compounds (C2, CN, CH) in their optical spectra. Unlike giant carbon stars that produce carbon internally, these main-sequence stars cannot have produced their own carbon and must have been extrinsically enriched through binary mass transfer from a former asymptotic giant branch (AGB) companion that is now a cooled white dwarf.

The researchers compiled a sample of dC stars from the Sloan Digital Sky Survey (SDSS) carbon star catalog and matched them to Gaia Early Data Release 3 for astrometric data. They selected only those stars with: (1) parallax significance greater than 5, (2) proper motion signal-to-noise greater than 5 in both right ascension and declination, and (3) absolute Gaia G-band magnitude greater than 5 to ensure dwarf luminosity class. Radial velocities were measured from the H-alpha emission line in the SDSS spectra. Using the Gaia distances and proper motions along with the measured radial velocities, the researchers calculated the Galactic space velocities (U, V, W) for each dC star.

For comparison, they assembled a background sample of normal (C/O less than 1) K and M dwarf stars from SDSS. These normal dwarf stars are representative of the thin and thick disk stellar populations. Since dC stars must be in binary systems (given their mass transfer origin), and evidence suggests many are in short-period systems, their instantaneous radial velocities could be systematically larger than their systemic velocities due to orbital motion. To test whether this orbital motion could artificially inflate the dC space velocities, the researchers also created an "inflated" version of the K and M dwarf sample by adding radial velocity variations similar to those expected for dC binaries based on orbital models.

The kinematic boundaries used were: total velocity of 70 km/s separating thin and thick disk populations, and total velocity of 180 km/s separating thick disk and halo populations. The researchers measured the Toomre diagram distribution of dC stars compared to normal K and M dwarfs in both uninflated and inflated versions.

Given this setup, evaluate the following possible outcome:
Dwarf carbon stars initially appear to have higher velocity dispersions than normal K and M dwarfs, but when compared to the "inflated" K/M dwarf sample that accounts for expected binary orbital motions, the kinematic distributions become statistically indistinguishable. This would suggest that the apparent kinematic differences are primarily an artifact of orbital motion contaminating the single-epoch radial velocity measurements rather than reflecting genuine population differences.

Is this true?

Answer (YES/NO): NO